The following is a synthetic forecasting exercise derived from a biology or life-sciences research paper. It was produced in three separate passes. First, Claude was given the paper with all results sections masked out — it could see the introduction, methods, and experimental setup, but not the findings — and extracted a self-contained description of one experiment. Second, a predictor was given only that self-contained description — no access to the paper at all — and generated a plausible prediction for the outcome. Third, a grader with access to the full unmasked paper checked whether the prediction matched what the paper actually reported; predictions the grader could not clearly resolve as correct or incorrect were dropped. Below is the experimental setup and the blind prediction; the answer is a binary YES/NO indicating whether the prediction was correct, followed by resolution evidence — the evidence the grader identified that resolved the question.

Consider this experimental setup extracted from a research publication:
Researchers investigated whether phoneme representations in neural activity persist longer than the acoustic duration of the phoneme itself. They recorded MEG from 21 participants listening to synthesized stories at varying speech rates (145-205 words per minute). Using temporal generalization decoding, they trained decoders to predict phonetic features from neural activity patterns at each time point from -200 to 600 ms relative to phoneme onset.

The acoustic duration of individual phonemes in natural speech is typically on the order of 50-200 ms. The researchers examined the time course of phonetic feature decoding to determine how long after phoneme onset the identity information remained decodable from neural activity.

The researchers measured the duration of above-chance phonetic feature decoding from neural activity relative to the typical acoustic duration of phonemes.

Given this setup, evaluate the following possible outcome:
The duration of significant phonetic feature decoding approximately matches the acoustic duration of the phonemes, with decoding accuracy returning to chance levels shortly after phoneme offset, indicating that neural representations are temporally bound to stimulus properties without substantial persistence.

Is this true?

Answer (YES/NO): NO